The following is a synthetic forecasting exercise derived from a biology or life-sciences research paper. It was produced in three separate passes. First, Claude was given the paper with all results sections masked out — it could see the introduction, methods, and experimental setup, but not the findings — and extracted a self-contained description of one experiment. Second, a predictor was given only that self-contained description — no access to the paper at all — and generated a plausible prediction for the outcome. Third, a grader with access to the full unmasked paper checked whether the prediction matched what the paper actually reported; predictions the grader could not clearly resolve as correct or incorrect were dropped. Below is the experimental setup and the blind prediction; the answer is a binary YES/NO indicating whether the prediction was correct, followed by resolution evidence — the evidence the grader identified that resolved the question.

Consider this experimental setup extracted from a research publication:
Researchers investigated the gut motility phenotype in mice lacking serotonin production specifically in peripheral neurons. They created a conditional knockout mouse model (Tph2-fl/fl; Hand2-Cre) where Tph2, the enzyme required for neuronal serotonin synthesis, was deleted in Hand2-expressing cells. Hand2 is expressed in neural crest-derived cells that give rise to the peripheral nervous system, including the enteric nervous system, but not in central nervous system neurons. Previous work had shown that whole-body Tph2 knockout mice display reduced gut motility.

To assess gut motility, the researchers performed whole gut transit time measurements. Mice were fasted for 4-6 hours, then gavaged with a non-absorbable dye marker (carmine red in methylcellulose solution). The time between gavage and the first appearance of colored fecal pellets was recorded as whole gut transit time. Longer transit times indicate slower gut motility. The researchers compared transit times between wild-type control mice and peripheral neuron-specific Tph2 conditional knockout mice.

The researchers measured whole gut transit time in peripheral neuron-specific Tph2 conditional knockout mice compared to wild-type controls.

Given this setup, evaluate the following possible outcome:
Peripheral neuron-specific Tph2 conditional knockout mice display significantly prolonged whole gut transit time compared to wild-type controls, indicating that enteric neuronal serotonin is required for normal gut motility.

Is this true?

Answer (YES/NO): YES